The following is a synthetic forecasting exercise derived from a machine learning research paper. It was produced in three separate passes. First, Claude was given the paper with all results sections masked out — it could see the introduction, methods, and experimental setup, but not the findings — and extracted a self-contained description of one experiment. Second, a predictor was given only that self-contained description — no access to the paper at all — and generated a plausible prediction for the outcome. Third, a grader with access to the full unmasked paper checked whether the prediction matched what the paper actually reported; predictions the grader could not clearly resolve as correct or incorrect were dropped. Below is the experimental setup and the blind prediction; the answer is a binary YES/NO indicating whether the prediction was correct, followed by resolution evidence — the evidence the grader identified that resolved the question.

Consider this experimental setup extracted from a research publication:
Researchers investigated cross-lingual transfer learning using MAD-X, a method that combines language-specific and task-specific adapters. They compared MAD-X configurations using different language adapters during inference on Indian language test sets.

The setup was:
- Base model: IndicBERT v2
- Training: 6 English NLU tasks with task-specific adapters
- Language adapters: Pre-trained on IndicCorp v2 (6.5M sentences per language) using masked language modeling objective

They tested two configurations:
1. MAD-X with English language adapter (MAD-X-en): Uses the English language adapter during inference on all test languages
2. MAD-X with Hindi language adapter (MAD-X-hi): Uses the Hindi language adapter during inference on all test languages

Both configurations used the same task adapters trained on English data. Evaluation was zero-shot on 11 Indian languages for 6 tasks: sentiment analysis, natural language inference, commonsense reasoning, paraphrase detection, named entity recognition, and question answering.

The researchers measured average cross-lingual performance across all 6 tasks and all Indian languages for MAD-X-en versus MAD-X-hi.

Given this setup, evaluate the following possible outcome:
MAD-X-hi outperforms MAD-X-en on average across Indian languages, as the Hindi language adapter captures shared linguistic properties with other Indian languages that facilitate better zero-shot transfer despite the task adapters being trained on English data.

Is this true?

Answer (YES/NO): NO